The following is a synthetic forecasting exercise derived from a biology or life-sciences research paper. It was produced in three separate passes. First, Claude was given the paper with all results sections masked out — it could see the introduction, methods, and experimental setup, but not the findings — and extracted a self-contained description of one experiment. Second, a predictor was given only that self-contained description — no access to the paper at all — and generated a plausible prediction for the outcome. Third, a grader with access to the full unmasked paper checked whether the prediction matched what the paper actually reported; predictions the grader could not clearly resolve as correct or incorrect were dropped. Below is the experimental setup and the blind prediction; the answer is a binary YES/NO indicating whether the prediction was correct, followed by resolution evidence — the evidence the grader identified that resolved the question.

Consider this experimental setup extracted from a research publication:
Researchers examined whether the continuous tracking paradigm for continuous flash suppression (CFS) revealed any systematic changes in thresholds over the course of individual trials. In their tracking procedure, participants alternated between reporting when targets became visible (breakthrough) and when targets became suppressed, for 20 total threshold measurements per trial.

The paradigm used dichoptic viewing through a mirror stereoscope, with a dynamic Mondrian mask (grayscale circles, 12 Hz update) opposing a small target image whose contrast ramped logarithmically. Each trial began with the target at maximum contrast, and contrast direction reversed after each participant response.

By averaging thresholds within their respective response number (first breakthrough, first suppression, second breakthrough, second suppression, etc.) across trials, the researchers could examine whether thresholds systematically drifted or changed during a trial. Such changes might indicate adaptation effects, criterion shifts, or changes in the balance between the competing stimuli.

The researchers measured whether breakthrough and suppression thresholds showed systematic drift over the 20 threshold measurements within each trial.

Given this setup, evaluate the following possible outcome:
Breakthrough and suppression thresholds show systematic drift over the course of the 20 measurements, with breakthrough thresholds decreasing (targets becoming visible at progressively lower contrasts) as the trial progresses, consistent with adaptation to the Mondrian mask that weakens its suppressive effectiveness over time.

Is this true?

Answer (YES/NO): NO